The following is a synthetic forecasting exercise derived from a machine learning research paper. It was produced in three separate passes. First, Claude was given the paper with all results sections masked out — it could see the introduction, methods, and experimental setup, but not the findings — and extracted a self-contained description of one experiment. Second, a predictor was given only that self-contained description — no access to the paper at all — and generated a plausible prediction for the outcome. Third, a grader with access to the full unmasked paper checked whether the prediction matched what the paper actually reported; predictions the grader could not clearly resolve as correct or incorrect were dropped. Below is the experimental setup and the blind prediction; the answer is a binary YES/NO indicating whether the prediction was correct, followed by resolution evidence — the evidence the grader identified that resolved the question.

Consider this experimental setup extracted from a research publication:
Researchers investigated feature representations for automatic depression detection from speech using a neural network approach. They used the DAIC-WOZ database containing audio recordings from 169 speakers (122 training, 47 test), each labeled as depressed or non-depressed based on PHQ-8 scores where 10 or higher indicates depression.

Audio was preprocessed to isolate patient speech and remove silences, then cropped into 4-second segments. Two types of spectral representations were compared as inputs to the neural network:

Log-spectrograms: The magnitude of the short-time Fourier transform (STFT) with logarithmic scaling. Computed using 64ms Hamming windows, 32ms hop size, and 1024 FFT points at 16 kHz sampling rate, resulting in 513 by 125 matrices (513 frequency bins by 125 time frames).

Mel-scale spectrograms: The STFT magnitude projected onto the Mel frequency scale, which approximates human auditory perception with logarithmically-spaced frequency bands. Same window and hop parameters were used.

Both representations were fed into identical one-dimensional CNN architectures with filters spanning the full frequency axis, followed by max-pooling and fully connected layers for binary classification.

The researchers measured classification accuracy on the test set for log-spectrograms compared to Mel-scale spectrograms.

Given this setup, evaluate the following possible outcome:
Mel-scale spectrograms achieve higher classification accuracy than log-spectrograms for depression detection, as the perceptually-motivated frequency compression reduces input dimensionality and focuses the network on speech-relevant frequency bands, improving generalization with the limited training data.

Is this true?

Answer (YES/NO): NO